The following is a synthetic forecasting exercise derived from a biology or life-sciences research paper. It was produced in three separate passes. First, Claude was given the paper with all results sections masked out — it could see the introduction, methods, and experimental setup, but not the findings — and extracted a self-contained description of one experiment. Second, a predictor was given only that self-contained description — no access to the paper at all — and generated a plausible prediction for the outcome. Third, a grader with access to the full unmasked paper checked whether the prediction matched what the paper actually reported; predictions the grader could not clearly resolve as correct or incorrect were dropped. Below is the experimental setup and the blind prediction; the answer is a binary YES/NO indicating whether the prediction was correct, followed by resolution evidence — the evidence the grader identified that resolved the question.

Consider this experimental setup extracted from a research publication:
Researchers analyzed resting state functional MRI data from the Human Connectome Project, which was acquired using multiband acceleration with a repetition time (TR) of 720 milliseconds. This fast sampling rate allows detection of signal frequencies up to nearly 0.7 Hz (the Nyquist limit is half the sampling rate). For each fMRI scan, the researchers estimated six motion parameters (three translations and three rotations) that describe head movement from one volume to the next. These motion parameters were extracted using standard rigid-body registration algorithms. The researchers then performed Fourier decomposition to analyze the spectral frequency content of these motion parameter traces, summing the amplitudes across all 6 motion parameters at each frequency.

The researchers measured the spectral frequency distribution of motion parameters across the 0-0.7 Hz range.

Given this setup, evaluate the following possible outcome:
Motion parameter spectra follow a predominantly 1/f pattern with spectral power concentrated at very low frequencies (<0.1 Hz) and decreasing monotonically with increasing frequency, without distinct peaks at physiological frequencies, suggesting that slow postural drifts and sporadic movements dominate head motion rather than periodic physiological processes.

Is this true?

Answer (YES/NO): NO